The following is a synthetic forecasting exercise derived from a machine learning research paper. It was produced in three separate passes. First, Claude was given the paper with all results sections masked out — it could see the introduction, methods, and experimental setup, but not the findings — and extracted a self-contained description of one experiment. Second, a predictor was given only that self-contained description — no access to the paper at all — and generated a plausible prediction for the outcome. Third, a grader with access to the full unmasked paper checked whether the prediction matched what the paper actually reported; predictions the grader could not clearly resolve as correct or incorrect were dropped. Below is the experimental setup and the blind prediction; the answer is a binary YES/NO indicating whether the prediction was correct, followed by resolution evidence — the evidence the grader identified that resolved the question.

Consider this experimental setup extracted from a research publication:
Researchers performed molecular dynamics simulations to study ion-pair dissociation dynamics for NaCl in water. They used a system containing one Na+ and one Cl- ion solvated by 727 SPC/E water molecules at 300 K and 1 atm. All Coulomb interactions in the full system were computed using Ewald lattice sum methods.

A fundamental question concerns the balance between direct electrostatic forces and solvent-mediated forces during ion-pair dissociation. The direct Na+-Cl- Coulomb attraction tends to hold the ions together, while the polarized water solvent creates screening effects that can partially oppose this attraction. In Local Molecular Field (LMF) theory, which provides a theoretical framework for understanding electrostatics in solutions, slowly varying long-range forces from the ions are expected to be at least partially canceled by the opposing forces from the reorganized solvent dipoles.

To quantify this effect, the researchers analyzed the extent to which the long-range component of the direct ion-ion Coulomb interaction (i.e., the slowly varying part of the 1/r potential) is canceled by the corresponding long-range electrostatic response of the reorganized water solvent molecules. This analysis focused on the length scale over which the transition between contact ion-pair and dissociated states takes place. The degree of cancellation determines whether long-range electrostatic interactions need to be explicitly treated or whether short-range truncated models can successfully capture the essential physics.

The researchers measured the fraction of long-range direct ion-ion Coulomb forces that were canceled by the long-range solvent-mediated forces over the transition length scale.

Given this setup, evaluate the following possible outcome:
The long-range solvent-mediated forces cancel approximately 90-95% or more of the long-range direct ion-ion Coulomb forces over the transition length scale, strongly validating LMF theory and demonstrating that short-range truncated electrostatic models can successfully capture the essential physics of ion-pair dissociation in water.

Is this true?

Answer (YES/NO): YES